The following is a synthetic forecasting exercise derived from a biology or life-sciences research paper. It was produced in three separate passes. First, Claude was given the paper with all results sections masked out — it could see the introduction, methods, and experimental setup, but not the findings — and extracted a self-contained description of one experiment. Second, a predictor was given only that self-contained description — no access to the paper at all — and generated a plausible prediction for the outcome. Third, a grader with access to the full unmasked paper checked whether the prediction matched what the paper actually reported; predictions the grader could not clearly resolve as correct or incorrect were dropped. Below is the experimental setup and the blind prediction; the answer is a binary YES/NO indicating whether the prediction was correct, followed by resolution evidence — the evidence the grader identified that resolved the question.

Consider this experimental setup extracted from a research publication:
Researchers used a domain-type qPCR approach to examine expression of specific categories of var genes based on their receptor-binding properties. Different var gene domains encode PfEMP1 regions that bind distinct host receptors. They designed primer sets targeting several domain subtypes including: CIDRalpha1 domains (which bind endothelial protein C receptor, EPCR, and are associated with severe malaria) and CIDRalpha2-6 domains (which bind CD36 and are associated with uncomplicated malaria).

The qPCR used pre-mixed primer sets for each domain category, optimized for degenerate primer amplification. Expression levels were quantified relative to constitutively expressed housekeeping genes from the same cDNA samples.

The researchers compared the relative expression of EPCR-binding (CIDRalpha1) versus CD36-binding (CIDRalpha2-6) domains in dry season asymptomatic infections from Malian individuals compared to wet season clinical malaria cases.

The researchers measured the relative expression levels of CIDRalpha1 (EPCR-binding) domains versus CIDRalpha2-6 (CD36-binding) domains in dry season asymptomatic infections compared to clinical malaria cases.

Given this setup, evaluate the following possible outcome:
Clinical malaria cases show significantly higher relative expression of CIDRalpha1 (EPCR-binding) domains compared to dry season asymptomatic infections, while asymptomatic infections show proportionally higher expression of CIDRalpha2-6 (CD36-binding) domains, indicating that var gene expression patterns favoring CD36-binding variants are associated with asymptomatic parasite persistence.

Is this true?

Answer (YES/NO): NO